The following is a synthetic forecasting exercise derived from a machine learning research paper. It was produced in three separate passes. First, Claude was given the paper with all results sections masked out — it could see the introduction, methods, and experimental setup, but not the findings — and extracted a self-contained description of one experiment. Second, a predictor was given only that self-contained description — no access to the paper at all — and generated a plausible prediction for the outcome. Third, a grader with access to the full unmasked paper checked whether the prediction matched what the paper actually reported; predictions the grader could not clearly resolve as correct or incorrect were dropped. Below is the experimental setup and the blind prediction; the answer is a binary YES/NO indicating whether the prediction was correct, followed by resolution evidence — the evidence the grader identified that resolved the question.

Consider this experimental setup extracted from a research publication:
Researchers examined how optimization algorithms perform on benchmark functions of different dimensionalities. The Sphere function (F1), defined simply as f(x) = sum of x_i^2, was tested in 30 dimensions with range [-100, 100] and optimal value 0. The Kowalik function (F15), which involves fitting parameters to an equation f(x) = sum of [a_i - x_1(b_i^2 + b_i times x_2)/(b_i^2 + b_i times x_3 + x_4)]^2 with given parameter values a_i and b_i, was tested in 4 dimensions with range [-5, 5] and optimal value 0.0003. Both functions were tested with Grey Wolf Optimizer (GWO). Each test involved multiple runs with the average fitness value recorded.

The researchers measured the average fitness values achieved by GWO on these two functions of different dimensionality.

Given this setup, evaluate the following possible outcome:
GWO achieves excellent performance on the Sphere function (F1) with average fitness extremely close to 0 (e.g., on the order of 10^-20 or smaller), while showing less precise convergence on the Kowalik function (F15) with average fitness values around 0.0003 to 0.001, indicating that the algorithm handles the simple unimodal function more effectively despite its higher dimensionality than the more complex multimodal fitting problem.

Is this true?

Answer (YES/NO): NO